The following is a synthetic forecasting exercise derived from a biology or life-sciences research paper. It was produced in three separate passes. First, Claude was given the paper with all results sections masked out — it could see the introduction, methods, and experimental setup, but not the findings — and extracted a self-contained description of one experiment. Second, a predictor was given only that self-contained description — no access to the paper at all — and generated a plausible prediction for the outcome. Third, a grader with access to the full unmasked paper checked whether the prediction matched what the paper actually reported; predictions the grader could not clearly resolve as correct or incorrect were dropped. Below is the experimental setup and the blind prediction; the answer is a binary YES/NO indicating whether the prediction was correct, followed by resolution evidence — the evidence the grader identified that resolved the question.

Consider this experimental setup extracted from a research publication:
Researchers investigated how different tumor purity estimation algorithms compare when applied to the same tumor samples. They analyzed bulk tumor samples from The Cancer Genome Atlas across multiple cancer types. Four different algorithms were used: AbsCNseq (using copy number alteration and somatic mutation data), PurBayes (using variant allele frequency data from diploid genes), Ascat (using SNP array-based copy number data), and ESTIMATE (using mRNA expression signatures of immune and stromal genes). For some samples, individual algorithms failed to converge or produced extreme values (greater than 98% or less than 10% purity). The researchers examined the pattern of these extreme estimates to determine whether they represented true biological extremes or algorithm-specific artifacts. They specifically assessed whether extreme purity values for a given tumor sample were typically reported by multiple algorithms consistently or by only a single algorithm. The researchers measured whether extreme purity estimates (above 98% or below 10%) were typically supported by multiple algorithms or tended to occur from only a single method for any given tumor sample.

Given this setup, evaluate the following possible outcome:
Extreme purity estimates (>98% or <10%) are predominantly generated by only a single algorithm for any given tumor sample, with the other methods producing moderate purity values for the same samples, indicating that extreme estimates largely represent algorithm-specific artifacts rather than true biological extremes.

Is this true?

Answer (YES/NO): YES